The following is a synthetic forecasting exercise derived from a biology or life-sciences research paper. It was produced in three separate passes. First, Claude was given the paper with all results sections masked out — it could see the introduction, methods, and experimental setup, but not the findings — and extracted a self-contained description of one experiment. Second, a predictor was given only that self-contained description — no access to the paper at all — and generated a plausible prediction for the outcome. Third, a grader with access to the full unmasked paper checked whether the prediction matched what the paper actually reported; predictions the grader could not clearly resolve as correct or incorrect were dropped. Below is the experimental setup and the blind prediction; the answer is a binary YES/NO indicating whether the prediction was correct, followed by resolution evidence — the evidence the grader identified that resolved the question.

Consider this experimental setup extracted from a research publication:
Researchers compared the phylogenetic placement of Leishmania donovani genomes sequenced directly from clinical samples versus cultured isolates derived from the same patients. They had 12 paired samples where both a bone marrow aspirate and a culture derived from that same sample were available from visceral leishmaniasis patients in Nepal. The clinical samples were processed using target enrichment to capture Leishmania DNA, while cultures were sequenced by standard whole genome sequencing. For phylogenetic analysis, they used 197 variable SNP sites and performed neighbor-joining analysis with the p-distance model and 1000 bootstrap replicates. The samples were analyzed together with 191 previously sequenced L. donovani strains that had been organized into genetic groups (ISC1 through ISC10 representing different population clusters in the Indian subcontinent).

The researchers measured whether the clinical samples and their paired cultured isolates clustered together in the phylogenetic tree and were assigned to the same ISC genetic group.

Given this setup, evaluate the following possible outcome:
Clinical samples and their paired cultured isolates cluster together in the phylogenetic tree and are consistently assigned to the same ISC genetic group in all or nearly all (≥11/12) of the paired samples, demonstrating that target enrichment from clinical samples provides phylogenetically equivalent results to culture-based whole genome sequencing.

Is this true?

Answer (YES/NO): NO